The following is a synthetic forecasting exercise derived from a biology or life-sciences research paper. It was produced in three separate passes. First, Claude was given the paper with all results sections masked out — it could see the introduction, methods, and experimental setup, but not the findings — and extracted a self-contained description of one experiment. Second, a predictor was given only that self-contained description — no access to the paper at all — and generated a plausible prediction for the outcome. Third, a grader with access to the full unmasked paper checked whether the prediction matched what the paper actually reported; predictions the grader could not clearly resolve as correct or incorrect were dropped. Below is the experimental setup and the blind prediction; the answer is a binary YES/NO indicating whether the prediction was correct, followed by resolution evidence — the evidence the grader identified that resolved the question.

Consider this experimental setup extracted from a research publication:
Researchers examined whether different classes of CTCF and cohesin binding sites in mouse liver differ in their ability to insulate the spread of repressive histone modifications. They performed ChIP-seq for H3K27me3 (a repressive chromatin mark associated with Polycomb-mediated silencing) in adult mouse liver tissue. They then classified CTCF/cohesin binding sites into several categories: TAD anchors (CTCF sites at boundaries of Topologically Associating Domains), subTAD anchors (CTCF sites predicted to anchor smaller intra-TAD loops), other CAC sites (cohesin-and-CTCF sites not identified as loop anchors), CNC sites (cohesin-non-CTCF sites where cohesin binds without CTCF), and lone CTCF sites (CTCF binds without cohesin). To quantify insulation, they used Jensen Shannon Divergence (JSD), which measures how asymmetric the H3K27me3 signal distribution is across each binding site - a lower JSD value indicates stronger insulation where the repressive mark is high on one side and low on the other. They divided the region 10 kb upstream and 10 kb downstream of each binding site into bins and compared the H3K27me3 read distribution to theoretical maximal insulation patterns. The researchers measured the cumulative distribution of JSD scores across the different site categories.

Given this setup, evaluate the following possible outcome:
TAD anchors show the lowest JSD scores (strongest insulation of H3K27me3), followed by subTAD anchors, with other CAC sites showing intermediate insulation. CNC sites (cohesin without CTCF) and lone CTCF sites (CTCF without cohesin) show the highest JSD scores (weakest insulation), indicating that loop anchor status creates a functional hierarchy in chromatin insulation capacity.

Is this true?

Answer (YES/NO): NO